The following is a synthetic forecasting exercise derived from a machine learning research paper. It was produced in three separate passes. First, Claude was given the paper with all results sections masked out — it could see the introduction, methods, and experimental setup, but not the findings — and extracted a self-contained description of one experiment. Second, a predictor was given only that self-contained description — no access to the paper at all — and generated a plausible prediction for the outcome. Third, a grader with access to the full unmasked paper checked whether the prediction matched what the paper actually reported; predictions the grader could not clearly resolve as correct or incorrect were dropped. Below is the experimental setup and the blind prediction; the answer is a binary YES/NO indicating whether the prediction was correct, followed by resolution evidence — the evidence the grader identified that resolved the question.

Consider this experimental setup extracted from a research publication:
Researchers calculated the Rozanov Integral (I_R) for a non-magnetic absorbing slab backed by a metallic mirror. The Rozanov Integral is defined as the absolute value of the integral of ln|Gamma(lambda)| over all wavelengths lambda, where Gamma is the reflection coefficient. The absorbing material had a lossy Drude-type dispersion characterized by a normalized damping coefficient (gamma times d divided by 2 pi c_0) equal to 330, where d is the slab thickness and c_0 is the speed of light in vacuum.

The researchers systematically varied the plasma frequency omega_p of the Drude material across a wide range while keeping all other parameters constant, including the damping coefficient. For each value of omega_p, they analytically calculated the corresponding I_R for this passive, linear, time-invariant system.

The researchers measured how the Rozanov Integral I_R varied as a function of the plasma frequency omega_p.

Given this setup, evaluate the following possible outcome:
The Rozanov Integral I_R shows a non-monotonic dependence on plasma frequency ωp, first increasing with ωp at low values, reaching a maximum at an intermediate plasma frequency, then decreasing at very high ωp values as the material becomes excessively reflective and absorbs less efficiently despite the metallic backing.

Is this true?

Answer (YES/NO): YES